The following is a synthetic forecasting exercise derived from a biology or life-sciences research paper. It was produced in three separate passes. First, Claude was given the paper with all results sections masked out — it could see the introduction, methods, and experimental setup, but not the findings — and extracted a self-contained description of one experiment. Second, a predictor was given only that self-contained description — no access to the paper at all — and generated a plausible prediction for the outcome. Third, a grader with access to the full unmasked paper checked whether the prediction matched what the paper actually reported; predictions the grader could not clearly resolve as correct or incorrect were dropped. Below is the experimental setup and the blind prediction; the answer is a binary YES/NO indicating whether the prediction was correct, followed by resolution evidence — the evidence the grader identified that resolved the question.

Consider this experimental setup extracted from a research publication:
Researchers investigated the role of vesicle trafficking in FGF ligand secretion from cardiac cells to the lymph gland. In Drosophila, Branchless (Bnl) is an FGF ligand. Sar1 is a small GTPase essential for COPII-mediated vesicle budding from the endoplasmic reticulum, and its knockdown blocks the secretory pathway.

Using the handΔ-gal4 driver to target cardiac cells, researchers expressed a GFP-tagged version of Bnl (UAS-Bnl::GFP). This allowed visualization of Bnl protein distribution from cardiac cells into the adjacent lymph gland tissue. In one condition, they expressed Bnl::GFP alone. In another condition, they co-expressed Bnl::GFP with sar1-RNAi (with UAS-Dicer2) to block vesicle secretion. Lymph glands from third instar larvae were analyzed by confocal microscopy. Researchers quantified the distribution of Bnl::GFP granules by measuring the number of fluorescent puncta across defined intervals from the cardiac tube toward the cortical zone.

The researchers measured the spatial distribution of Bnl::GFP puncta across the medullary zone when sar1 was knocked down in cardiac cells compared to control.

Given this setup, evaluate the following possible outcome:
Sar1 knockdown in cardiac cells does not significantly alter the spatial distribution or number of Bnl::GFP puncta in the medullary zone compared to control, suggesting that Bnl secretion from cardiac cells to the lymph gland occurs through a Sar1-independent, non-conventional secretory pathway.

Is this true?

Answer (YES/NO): NO